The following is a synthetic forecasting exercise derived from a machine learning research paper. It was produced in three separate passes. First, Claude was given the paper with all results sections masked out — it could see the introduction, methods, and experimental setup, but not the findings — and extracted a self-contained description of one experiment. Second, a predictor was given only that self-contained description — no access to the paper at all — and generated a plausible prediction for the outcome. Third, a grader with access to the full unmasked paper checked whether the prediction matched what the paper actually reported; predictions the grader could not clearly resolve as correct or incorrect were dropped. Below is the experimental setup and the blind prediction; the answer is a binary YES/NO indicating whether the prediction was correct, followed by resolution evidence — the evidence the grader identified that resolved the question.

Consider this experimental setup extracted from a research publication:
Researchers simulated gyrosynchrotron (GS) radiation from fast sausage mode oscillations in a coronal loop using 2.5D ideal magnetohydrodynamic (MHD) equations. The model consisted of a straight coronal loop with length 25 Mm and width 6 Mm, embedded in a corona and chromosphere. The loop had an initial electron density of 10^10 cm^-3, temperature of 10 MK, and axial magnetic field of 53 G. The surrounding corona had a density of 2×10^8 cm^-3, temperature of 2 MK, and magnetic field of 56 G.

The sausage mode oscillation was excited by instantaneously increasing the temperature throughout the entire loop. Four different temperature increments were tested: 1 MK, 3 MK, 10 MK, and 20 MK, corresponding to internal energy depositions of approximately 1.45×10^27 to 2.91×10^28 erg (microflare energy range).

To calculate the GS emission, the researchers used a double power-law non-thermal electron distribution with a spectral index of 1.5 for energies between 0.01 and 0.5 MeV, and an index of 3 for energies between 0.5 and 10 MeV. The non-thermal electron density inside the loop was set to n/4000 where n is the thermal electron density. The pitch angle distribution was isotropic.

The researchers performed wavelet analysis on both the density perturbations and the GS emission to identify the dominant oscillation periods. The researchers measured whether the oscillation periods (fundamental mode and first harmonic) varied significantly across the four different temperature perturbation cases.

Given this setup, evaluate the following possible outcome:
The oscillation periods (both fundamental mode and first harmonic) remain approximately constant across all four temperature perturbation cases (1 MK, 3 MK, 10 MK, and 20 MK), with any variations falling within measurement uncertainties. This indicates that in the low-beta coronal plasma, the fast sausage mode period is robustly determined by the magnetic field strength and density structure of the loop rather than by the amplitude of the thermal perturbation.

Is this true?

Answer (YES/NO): YES